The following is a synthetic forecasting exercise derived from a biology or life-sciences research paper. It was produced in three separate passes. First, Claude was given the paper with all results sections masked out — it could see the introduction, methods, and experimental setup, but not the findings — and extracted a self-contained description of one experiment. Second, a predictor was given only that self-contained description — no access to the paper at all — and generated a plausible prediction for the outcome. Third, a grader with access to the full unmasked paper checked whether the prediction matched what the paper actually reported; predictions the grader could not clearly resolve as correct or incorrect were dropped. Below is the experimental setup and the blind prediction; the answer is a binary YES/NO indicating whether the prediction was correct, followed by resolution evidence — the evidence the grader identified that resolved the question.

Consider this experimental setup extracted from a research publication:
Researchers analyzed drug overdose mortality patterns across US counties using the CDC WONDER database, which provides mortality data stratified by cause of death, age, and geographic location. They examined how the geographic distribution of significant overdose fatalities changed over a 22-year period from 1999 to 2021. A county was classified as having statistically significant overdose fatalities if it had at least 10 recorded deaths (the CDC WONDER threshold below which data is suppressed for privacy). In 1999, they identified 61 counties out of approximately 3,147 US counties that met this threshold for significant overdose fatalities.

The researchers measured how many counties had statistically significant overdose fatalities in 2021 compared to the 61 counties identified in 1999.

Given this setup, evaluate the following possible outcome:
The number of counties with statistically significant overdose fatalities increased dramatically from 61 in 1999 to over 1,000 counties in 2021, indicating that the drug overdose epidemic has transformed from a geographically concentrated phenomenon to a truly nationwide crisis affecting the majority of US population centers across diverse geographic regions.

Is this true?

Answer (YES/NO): NO